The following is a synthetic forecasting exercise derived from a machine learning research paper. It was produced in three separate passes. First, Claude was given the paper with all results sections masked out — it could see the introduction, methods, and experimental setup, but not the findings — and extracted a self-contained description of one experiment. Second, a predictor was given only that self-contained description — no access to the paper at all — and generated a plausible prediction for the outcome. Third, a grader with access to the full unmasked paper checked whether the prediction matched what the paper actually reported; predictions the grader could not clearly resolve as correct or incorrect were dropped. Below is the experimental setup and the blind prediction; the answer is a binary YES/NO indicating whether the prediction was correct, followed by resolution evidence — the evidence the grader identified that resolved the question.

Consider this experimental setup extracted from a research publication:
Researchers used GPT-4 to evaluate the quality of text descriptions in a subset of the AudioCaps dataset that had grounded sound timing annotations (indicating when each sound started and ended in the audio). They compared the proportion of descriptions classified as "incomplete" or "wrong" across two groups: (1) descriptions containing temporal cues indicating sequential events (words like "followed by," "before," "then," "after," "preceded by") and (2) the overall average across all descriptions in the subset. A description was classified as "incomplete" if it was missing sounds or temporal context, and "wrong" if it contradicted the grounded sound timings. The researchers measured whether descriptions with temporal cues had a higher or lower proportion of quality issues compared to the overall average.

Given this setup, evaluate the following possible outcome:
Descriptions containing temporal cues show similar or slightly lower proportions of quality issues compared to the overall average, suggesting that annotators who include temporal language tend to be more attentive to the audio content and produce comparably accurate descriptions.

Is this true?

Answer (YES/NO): NO